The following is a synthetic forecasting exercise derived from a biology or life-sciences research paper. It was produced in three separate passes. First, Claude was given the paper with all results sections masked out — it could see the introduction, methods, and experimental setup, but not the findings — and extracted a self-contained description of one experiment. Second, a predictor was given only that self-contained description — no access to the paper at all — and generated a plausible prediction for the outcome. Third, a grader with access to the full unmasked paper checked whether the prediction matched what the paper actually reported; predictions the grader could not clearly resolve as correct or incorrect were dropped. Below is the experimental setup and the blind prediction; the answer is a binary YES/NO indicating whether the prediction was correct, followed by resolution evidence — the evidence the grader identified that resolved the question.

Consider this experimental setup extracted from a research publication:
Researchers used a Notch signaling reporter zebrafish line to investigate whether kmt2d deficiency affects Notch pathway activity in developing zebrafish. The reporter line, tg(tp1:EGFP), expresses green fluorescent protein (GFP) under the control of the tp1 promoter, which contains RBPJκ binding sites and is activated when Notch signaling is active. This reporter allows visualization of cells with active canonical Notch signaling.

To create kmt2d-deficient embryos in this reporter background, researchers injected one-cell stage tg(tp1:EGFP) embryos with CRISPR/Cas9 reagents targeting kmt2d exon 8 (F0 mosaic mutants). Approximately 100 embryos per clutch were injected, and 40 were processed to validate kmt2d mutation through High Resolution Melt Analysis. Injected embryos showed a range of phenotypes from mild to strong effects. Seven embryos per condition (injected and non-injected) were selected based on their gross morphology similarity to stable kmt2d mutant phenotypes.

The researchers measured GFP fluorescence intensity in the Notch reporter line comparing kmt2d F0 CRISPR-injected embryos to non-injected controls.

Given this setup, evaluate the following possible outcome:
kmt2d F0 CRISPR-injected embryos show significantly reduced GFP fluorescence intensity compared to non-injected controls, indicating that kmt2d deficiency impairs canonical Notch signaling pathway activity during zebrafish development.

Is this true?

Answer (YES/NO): NO